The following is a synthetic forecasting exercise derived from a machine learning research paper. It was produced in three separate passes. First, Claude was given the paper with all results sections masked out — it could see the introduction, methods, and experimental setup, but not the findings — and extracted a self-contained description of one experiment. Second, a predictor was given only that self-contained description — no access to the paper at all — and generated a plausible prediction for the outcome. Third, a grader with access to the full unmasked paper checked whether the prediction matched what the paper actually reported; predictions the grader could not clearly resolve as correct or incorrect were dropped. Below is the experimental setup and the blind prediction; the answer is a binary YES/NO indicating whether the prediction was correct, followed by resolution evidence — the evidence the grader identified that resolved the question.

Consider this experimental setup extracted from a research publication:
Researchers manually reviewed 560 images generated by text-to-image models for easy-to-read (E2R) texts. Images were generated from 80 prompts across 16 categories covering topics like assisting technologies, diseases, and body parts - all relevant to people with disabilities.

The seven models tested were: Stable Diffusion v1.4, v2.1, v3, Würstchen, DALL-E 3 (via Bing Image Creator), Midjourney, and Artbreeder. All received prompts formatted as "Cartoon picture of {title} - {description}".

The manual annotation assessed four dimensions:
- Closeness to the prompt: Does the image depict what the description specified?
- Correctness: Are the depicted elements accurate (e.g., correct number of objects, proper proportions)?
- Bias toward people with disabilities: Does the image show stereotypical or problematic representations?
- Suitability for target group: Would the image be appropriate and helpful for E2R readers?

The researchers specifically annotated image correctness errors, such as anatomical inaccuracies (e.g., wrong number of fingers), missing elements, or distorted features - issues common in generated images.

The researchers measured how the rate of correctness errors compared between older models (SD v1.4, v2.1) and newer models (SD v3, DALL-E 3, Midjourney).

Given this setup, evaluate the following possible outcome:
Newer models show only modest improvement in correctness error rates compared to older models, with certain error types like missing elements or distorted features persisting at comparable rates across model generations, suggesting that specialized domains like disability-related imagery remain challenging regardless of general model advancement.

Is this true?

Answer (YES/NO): NO